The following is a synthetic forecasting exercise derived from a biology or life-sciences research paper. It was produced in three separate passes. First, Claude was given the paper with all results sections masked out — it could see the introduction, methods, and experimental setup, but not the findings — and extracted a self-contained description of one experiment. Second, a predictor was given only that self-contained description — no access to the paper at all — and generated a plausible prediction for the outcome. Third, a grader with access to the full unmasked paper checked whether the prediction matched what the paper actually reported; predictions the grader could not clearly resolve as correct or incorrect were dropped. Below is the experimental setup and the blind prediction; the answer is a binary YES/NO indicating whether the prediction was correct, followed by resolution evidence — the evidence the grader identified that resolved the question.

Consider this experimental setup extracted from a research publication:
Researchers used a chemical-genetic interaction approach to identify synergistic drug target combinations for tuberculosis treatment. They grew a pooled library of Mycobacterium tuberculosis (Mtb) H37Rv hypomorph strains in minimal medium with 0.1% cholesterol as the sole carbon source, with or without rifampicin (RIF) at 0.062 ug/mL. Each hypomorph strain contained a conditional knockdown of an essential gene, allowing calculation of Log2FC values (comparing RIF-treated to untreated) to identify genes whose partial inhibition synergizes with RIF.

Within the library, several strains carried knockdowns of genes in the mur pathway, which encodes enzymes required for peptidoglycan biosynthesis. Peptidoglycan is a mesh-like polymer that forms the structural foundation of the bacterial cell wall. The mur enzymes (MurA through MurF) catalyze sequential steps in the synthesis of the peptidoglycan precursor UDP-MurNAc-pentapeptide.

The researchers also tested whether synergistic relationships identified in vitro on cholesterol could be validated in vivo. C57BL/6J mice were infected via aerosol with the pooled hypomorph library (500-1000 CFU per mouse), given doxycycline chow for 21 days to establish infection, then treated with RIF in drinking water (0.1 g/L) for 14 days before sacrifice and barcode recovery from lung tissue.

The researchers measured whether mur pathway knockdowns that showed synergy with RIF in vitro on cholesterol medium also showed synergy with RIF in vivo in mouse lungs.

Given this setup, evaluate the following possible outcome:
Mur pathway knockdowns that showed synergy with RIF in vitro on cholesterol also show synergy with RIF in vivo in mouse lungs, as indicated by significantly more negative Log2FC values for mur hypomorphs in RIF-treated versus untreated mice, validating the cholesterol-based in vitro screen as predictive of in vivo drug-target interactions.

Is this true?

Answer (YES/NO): YES